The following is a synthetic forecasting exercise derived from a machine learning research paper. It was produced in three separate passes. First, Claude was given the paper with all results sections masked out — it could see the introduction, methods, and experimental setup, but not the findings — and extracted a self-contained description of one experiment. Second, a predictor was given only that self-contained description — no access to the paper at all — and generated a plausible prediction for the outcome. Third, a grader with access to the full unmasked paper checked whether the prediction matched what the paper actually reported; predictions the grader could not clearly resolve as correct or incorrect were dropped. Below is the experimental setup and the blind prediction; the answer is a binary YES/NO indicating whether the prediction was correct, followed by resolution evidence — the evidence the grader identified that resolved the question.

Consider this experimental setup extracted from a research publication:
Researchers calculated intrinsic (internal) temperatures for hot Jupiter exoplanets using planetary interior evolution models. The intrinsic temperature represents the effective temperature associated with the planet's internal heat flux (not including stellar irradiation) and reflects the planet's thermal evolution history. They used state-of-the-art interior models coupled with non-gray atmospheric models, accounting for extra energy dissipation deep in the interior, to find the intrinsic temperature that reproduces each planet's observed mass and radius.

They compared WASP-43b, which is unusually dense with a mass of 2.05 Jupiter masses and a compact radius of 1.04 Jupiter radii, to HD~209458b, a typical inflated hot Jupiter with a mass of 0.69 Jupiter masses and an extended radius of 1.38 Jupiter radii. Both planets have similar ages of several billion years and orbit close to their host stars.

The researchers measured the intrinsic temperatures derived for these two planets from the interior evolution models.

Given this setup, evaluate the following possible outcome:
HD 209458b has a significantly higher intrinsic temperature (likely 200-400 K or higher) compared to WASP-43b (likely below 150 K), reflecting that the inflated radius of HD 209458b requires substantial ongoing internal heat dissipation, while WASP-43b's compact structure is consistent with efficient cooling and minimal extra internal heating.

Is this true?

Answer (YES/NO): NO